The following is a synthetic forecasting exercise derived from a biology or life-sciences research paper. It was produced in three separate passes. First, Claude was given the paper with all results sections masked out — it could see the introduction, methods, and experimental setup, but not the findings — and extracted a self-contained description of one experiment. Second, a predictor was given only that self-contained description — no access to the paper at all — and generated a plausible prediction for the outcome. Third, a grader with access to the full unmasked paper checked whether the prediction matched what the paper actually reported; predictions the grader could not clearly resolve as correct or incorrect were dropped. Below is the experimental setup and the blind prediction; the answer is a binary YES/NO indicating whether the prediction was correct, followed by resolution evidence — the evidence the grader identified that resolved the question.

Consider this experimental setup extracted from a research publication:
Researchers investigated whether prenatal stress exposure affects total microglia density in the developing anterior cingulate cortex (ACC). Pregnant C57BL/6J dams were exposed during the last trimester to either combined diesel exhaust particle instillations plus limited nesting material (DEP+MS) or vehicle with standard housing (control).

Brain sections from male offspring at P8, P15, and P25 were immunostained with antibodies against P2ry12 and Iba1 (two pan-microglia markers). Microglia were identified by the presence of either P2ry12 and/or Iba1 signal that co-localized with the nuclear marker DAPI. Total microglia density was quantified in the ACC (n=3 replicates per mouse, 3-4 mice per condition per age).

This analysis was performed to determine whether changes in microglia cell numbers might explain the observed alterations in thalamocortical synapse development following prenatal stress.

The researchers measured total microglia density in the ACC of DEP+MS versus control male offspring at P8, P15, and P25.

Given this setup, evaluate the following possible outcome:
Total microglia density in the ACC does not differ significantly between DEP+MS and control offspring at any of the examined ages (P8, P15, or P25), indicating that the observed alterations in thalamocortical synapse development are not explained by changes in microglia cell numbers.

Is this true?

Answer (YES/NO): YES